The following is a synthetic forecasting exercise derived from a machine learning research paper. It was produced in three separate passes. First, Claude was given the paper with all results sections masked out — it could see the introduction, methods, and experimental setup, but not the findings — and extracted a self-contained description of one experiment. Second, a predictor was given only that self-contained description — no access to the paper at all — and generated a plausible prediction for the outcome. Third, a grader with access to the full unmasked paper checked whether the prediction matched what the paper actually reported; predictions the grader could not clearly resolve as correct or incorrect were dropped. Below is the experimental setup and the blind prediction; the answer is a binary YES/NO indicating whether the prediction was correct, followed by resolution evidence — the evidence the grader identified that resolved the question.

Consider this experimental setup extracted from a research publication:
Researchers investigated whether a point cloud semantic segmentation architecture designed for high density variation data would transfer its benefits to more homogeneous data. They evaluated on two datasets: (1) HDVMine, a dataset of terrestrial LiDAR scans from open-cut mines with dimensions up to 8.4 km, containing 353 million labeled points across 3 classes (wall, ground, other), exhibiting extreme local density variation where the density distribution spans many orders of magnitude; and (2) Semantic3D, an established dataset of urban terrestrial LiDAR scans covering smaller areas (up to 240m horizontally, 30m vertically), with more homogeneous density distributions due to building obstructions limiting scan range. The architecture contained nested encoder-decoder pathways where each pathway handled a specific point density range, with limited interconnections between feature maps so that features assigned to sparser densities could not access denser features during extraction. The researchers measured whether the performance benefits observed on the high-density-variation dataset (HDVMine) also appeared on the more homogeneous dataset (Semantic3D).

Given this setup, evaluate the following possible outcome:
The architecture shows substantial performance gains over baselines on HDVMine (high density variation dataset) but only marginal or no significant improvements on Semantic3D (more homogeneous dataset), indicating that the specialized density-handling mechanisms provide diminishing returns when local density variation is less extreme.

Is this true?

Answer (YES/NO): NO